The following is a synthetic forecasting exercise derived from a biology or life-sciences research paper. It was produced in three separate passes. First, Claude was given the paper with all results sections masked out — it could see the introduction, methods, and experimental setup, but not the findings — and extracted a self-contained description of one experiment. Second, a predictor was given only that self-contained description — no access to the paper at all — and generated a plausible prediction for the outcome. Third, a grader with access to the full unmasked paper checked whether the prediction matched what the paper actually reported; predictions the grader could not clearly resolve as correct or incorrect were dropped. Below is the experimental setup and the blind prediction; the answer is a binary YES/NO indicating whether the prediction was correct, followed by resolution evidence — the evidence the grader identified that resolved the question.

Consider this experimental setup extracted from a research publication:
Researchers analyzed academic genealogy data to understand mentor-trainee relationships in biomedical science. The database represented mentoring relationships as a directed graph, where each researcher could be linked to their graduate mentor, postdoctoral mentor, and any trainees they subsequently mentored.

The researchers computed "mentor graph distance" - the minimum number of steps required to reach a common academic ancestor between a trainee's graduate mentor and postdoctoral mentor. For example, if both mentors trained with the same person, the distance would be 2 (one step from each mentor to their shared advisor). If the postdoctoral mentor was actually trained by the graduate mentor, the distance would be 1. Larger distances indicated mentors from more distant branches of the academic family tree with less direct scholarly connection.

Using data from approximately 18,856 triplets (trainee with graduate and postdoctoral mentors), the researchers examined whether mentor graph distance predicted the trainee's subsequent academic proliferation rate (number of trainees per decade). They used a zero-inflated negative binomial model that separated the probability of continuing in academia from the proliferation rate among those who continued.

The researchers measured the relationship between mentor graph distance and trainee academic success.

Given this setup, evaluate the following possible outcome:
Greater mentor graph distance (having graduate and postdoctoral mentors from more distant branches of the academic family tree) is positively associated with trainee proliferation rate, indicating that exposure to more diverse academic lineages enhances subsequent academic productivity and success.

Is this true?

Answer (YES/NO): NO